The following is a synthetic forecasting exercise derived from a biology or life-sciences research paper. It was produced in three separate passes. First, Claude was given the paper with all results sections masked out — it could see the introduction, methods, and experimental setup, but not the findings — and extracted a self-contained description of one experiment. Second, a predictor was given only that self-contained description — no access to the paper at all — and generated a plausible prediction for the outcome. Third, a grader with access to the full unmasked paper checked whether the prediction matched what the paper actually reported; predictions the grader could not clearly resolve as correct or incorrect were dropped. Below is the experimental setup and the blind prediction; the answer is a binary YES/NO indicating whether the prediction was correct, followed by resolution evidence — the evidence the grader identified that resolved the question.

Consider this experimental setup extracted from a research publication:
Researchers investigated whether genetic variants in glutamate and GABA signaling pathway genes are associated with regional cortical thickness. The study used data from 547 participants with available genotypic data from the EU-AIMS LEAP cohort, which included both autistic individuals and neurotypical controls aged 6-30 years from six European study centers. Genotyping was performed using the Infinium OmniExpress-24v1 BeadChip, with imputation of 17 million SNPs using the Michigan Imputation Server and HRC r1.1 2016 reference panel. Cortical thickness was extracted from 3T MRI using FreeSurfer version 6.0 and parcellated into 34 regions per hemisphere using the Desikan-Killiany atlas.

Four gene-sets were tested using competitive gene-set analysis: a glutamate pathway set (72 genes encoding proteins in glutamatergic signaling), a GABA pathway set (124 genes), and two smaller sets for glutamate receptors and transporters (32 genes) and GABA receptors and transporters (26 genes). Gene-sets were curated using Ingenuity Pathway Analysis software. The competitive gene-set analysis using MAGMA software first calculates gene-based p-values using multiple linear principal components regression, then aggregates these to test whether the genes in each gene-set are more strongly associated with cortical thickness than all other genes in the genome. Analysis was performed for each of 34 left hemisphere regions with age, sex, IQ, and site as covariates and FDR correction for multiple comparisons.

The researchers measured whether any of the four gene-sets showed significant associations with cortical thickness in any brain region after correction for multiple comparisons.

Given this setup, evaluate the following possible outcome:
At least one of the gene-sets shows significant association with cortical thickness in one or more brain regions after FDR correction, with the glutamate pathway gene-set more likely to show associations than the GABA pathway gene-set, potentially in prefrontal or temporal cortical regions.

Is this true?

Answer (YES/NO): NO